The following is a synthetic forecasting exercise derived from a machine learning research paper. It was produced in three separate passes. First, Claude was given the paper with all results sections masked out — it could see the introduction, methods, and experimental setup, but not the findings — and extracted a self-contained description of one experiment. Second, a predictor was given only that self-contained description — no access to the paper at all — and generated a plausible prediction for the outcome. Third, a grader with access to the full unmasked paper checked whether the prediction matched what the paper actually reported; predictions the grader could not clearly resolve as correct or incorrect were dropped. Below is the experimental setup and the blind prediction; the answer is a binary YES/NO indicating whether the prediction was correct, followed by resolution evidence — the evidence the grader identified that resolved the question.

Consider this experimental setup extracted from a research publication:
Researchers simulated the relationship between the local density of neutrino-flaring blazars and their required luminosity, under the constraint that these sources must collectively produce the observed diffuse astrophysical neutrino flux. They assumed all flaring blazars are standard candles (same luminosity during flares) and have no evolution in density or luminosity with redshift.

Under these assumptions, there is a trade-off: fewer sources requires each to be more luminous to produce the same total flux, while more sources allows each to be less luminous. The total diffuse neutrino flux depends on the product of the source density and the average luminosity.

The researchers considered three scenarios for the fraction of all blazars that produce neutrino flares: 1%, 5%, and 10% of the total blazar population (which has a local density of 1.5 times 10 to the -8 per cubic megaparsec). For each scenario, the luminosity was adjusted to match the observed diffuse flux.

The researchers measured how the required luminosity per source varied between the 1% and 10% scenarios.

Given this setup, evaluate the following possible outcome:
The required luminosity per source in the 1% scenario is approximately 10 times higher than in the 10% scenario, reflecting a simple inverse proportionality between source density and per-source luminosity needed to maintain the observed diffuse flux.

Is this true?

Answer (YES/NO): YES